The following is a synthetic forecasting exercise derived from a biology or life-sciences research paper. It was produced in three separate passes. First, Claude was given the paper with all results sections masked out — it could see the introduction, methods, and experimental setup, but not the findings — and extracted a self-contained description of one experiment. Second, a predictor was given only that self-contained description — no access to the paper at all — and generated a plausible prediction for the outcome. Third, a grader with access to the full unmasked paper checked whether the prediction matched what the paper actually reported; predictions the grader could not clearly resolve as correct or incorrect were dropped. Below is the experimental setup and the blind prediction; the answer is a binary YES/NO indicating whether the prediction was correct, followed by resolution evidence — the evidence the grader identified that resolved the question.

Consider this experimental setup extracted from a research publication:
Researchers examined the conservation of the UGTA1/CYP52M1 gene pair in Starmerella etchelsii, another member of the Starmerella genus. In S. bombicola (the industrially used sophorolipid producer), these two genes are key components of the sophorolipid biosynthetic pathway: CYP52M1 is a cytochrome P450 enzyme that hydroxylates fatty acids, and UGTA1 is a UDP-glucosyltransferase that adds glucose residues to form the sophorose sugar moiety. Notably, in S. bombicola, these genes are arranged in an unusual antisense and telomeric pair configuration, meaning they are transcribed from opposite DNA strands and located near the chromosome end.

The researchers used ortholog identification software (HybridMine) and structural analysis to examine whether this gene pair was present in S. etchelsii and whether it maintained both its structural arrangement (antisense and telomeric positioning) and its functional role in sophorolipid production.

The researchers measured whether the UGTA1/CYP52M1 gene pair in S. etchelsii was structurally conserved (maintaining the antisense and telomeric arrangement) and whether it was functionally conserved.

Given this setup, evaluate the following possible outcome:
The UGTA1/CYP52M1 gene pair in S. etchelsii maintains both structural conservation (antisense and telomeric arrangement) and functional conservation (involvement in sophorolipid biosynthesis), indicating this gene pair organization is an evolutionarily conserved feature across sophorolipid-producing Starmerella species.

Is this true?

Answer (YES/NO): NO